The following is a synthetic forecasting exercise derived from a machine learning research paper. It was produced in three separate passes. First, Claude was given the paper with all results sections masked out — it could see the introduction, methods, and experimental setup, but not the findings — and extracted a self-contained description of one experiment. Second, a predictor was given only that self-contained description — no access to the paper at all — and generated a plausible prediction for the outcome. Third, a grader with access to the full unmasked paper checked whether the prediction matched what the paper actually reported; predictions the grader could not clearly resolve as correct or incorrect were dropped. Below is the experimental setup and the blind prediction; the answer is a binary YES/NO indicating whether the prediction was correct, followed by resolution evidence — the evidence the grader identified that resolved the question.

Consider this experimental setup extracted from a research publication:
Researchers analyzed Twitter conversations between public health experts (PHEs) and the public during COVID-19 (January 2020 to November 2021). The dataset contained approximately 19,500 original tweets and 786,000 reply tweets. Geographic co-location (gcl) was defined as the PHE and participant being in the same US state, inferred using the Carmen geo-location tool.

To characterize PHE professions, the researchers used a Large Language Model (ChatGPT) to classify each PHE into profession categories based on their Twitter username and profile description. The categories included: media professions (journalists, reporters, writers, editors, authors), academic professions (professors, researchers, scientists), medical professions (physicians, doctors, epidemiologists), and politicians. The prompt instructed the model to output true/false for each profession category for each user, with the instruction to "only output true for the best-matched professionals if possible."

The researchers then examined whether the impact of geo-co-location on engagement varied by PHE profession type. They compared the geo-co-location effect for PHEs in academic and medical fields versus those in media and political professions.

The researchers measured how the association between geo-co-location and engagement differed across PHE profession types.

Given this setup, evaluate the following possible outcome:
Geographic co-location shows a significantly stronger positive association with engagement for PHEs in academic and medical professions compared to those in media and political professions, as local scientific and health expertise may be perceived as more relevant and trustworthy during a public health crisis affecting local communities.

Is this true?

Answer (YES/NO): YES